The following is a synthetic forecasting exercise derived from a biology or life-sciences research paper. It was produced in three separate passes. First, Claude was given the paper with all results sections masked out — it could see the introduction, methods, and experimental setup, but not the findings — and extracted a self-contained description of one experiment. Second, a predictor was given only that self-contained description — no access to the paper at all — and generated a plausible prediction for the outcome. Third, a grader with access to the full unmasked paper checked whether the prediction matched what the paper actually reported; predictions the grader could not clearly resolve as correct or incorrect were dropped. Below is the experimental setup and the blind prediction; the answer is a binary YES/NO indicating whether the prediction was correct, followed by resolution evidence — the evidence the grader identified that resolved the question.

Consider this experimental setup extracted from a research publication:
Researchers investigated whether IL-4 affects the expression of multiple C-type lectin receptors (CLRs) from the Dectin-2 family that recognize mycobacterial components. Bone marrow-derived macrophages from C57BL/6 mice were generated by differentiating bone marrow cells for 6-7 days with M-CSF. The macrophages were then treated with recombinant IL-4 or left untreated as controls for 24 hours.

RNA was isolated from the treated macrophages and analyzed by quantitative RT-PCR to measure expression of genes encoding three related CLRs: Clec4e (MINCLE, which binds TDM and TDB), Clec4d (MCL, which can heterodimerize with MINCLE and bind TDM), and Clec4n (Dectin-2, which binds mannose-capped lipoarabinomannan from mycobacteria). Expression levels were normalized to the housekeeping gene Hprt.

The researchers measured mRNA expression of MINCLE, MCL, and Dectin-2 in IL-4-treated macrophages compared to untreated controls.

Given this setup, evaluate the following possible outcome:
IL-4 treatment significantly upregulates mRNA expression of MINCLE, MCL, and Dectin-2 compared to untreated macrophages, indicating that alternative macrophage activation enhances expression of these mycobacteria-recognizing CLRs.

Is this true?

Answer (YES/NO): NO